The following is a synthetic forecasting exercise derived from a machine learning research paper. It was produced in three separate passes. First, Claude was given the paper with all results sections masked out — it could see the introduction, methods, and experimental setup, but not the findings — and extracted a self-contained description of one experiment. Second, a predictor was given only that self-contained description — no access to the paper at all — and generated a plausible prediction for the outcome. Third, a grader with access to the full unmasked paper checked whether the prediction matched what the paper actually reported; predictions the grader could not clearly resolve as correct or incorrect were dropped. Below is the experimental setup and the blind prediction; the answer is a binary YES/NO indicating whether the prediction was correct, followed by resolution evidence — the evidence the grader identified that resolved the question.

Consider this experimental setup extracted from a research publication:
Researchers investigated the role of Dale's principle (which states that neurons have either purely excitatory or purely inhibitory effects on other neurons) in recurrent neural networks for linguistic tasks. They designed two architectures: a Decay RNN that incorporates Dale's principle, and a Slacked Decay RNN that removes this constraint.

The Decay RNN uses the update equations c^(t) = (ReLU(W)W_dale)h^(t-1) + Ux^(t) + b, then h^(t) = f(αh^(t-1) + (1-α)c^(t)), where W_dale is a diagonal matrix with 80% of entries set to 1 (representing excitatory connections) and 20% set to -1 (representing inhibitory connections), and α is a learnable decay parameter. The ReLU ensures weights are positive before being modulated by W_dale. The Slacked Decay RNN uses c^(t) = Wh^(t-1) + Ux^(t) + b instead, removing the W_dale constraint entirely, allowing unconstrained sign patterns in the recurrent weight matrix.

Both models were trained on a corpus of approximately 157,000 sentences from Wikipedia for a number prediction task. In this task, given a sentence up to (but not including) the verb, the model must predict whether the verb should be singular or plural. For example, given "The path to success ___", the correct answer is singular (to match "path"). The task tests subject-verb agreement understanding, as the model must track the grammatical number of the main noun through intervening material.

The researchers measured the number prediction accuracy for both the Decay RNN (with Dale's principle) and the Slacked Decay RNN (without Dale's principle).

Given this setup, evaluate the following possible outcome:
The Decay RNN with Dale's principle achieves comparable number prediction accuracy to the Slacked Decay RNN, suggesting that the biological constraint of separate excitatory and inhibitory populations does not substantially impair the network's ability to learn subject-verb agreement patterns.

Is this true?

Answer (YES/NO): YES